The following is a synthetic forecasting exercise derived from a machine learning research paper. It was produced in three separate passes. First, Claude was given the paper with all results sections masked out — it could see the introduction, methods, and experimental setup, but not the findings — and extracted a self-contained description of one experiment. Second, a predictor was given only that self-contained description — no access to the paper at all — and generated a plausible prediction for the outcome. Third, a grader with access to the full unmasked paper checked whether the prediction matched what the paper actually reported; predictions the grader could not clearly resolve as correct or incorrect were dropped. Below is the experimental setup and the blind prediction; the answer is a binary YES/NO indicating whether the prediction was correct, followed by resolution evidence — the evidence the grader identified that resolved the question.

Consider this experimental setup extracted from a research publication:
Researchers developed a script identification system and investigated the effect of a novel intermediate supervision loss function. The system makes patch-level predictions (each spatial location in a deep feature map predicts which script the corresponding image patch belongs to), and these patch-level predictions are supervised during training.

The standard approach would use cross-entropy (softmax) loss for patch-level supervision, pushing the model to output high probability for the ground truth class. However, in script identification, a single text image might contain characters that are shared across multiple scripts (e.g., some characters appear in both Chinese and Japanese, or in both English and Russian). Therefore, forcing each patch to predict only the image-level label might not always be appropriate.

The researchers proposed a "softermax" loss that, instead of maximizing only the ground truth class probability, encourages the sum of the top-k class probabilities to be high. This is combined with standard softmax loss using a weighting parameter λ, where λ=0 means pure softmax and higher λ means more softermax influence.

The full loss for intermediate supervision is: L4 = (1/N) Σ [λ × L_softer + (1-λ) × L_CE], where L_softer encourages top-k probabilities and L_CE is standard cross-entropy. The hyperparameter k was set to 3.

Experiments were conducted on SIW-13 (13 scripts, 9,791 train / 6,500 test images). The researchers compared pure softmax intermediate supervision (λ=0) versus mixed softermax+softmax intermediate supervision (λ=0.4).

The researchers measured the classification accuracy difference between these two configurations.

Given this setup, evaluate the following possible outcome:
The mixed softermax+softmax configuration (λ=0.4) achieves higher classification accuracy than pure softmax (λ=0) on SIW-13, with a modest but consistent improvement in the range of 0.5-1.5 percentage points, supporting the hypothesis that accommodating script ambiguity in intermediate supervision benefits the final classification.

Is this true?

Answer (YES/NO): YES